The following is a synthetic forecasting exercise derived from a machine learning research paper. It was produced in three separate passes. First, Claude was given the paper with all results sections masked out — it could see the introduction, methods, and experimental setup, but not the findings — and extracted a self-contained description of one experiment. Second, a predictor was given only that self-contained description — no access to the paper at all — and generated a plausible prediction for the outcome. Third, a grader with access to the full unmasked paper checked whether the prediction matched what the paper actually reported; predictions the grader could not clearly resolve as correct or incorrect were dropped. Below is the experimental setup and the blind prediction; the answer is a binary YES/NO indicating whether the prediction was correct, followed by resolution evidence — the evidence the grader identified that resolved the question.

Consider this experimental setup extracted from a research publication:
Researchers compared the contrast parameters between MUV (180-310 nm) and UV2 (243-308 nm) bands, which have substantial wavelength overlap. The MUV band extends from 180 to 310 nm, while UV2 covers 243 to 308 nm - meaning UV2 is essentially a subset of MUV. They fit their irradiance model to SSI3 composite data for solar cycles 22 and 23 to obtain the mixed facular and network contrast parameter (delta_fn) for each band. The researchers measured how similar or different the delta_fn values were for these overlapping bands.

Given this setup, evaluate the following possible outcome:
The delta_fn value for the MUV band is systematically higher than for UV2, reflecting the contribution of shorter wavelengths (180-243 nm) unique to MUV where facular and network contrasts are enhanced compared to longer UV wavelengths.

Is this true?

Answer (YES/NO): NO